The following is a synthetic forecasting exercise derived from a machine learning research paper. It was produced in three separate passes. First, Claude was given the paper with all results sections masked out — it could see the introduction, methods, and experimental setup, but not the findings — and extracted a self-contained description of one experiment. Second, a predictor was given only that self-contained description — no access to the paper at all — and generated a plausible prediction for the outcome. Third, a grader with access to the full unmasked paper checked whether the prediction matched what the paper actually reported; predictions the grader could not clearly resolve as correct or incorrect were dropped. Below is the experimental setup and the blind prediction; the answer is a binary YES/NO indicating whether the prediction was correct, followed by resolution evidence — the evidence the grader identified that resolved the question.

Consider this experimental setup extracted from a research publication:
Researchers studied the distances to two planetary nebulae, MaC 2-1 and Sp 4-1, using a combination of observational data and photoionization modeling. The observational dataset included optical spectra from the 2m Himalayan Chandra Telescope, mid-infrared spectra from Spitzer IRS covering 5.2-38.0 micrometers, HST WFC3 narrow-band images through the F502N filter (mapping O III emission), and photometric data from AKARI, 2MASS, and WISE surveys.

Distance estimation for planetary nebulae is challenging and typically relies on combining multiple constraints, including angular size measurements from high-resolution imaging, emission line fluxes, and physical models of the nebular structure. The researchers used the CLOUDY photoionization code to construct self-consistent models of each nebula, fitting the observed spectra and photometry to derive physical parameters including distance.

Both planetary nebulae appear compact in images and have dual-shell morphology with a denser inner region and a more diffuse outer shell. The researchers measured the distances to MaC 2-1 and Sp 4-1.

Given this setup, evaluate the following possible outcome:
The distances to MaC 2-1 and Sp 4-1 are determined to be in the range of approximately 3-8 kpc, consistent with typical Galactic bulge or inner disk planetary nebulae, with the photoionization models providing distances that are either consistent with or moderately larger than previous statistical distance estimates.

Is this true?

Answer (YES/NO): NO